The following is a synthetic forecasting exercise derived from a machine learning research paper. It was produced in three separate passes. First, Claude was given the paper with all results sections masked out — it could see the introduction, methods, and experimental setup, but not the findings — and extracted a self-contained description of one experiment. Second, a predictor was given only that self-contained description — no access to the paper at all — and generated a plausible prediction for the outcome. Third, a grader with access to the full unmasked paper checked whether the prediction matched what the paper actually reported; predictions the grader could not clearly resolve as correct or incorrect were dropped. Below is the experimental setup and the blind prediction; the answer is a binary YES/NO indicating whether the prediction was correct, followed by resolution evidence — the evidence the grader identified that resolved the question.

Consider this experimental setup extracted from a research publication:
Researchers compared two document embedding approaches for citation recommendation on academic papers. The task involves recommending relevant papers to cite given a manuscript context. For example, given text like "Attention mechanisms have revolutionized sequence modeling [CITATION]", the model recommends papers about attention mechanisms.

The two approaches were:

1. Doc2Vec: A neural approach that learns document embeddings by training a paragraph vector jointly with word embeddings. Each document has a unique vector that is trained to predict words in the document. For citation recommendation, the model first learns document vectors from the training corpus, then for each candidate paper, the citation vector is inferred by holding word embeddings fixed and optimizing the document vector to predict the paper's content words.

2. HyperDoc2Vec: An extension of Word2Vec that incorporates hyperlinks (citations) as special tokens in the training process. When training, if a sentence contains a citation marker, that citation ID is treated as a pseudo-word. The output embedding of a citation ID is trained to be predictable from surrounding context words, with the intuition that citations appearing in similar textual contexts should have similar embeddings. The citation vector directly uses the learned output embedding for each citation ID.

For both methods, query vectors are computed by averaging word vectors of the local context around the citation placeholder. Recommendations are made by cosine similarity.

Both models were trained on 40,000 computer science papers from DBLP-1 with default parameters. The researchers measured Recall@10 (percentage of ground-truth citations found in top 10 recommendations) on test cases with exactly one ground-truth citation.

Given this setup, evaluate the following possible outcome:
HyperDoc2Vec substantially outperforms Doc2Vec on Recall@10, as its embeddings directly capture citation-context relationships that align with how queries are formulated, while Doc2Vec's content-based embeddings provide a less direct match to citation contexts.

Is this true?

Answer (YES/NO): YES